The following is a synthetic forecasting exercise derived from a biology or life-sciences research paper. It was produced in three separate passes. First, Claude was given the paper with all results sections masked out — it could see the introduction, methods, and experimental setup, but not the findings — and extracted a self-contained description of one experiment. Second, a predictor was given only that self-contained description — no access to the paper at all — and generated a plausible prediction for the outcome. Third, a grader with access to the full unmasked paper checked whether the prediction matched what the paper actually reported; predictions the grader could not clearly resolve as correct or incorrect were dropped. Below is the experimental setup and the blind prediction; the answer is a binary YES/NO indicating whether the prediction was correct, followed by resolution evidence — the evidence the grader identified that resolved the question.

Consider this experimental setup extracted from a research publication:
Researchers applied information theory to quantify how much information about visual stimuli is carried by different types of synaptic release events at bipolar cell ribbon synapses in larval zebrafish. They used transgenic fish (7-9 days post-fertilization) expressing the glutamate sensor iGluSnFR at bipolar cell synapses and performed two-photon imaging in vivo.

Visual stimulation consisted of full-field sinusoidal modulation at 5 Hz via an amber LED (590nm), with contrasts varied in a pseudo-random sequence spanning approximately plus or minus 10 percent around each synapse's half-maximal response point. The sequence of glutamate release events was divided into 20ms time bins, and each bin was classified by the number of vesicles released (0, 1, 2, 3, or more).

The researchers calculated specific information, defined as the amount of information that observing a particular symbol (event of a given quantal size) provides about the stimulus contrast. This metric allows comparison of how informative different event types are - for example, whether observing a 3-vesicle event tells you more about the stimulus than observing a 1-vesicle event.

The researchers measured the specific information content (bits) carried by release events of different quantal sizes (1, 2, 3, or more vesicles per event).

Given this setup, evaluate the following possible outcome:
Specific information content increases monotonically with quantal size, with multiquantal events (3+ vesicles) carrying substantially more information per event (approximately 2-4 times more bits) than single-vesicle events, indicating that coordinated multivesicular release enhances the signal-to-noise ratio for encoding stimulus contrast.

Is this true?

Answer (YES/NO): YES